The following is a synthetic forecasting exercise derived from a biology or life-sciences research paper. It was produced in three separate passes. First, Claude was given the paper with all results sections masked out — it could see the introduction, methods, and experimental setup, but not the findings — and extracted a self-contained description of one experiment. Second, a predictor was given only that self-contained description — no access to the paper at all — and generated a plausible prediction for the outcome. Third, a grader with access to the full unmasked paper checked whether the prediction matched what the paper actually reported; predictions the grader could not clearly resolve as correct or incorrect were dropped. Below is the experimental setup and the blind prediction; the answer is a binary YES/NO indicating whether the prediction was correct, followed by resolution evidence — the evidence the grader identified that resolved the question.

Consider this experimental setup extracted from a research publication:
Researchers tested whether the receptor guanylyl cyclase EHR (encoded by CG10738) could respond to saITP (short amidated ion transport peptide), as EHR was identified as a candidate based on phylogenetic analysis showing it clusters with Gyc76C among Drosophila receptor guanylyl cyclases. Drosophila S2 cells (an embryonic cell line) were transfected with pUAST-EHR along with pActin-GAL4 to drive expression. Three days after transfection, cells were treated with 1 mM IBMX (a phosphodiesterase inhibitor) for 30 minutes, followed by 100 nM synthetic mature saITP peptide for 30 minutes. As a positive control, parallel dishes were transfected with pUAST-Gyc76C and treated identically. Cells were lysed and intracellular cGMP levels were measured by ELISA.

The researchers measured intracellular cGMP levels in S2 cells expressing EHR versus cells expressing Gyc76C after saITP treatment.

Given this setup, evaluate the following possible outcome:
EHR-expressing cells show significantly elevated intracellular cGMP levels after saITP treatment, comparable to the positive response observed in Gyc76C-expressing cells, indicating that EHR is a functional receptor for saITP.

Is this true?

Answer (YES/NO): NO